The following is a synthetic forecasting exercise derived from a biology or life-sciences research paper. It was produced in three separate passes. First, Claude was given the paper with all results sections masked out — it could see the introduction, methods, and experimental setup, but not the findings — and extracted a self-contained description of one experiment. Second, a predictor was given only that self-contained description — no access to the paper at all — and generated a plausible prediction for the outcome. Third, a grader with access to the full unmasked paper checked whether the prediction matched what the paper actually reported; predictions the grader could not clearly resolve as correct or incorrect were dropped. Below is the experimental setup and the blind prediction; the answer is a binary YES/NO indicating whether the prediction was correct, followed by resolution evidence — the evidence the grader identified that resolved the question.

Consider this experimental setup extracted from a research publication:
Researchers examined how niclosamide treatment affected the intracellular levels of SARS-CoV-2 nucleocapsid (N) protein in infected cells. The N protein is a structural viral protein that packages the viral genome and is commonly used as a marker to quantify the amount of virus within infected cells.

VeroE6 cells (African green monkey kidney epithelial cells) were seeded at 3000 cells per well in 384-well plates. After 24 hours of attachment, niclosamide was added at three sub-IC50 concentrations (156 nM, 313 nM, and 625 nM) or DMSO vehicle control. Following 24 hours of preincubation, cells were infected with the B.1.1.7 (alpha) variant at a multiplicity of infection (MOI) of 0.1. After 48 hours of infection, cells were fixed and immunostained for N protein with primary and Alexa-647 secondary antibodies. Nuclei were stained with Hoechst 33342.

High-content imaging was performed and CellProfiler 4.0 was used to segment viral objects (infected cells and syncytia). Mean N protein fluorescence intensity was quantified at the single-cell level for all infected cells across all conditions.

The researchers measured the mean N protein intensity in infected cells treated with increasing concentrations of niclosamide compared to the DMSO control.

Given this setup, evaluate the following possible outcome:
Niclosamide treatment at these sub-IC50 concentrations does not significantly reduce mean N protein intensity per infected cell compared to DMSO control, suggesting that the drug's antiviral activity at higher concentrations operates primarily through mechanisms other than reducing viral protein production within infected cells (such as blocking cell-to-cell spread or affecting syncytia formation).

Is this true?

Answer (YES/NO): YES